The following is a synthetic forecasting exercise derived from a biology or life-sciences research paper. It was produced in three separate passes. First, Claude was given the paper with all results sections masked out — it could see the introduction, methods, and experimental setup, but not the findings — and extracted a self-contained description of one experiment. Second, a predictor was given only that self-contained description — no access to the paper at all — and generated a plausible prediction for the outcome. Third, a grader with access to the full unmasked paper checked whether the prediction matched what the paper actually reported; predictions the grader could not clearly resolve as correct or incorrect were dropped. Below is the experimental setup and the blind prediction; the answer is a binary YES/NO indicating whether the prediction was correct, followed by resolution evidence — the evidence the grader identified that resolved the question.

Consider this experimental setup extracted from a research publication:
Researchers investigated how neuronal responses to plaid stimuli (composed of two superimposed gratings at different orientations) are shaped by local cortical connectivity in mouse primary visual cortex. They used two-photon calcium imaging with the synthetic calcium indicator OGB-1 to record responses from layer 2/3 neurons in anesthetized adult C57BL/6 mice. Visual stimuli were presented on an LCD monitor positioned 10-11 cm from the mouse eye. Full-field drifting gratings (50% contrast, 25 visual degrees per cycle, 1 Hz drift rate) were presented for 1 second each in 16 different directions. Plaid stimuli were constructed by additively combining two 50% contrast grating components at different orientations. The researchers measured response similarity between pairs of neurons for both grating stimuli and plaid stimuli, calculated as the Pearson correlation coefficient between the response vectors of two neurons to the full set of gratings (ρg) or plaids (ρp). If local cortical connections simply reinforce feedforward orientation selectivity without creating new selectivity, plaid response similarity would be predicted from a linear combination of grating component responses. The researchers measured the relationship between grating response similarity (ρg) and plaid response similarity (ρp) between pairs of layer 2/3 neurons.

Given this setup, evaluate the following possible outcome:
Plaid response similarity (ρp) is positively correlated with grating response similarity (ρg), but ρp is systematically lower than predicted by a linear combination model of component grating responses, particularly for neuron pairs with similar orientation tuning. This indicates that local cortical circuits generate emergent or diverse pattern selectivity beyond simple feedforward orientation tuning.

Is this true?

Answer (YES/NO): NO